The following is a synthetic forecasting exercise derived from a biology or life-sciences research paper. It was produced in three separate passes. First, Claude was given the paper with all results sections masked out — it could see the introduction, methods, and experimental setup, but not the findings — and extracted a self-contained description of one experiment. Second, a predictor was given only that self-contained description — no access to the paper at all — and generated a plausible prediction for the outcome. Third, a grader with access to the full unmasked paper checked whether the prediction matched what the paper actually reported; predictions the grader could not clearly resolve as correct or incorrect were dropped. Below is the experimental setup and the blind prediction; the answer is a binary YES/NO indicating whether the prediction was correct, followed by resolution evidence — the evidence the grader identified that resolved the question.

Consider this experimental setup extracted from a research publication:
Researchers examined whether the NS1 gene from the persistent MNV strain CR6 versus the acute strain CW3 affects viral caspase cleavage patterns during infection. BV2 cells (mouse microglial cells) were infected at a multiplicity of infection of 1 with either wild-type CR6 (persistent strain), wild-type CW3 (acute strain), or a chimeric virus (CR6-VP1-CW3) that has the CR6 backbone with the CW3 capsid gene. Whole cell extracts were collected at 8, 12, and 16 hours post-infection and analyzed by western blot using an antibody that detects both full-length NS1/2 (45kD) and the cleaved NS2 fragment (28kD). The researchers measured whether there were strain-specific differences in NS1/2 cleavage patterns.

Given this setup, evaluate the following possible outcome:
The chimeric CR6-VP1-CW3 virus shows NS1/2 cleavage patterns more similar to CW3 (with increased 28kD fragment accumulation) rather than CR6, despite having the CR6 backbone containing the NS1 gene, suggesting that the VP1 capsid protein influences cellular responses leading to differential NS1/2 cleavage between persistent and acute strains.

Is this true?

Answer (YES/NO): NO